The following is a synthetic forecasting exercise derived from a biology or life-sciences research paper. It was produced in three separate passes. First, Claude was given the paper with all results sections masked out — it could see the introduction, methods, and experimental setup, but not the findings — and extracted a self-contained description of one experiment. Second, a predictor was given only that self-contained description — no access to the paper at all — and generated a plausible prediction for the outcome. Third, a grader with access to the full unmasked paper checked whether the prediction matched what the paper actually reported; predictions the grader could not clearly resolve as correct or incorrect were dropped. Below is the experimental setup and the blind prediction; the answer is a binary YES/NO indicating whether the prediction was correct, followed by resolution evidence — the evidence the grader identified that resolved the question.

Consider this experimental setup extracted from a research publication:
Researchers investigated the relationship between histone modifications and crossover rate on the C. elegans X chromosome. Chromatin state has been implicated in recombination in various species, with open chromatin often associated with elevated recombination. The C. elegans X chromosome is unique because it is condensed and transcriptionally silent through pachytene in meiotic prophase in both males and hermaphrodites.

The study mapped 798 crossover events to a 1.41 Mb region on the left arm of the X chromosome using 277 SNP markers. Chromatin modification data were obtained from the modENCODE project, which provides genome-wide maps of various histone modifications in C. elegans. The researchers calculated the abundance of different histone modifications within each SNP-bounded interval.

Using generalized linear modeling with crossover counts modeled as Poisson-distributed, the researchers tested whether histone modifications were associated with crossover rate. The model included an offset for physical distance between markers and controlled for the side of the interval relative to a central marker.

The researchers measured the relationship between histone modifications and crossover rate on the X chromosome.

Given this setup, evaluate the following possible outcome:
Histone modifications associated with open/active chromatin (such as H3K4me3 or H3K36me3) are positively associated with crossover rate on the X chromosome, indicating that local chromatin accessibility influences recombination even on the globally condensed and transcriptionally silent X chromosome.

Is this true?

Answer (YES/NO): NO